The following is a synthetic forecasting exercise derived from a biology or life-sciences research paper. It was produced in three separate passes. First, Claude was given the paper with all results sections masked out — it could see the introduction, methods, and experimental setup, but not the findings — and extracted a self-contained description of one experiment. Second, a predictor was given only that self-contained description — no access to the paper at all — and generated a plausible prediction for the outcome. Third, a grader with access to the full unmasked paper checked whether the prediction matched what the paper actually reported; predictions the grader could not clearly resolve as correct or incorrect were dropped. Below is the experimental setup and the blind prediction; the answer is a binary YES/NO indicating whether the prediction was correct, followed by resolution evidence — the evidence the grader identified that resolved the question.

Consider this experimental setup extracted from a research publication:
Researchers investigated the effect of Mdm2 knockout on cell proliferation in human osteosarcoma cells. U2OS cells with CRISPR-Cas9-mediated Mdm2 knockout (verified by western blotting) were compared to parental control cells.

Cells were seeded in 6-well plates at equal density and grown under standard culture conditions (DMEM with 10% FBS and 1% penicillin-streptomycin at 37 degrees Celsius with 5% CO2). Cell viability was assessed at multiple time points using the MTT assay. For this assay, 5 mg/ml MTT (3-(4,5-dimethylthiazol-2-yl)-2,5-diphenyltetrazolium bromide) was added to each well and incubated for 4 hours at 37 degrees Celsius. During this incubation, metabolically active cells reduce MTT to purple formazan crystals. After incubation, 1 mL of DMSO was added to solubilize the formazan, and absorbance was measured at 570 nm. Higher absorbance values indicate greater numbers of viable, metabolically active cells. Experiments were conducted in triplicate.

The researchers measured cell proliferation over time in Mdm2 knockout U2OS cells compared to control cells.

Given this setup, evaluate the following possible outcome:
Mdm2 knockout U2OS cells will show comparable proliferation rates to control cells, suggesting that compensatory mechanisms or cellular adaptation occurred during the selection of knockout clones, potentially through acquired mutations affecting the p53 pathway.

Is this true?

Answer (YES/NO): NO